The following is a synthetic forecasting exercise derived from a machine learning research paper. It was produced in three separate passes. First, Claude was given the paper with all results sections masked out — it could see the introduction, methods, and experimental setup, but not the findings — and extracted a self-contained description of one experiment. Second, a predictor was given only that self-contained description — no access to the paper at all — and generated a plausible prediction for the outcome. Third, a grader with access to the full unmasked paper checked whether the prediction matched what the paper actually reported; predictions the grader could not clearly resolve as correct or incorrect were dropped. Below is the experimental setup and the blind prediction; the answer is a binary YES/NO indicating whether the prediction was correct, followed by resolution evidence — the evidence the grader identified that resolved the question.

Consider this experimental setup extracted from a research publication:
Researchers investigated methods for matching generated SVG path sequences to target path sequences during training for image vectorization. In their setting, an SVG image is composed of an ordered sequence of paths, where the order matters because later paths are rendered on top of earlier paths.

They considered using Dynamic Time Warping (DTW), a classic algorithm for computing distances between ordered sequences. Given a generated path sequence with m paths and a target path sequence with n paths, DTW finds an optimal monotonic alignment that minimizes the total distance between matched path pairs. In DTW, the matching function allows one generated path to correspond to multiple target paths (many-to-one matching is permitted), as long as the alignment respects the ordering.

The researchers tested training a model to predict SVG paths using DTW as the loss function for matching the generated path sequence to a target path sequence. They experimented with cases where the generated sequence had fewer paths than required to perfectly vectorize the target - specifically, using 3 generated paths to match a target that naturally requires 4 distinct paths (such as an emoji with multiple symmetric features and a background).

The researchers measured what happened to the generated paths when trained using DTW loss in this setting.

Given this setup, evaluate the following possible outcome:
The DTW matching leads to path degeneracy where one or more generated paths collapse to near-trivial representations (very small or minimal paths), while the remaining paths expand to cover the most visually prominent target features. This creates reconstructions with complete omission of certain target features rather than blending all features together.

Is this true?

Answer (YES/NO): NO